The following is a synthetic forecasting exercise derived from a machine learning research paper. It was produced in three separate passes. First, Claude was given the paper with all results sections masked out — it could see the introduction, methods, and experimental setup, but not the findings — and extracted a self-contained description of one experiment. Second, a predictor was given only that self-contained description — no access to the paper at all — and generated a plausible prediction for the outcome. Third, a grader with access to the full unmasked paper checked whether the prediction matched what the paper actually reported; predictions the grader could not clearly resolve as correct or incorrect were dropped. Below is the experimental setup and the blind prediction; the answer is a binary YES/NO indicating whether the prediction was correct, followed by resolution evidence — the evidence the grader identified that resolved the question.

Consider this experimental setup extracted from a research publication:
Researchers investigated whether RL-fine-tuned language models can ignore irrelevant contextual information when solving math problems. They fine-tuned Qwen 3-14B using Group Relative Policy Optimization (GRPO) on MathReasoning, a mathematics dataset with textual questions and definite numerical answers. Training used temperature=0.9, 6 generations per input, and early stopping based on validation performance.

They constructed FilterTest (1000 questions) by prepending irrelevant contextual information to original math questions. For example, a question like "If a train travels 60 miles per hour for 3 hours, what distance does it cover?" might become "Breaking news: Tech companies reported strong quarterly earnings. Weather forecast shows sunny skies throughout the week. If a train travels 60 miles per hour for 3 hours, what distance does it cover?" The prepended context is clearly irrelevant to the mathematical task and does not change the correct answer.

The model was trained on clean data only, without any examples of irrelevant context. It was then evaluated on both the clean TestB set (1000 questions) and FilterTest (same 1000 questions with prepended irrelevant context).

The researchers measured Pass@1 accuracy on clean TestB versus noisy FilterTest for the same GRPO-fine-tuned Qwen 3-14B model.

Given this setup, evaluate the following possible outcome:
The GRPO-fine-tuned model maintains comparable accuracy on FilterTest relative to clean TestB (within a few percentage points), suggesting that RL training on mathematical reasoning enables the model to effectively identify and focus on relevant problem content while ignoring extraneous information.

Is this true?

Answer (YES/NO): YES